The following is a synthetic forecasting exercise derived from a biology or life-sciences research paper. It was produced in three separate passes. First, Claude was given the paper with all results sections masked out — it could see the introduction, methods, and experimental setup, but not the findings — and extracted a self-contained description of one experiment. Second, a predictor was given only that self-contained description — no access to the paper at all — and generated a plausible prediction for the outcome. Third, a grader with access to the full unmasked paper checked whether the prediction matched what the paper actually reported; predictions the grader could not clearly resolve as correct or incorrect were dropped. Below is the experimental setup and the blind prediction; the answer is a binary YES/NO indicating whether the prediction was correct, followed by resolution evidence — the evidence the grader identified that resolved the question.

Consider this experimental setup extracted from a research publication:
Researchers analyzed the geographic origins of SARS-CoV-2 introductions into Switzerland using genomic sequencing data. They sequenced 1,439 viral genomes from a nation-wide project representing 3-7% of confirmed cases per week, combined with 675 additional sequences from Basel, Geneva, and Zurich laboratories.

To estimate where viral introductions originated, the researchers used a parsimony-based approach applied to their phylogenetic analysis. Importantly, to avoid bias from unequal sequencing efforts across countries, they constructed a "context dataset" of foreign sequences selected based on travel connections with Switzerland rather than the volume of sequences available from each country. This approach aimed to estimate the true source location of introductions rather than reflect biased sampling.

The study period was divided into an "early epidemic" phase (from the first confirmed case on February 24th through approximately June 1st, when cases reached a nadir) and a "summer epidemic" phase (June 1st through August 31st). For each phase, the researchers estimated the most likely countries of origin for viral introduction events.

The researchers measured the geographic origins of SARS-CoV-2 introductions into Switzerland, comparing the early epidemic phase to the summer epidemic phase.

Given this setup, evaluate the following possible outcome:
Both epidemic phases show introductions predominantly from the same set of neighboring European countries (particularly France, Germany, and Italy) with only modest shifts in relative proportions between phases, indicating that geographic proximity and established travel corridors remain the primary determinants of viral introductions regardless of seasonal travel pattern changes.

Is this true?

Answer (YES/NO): NO